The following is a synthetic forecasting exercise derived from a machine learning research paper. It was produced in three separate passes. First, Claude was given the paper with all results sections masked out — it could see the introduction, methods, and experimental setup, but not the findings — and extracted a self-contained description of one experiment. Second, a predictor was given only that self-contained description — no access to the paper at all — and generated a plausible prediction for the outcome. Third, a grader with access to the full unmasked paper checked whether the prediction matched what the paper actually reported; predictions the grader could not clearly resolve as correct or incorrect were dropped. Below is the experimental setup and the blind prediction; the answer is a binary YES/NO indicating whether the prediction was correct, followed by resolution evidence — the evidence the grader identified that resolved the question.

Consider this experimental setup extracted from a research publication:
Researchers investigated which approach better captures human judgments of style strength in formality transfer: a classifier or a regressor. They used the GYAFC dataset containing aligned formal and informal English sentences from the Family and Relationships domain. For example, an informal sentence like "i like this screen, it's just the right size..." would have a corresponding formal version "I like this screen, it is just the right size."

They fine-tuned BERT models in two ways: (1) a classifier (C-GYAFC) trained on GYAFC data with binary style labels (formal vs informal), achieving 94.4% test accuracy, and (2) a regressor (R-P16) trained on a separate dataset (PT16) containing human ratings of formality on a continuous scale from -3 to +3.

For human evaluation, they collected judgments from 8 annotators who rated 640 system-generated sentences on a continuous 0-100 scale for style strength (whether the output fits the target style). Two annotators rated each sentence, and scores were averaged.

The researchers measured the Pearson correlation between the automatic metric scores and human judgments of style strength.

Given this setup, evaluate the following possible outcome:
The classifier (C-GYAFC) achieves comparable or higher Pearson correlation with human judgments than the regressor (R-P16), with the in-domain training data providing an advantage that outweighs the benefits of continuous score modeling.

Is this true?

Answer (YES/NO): YES